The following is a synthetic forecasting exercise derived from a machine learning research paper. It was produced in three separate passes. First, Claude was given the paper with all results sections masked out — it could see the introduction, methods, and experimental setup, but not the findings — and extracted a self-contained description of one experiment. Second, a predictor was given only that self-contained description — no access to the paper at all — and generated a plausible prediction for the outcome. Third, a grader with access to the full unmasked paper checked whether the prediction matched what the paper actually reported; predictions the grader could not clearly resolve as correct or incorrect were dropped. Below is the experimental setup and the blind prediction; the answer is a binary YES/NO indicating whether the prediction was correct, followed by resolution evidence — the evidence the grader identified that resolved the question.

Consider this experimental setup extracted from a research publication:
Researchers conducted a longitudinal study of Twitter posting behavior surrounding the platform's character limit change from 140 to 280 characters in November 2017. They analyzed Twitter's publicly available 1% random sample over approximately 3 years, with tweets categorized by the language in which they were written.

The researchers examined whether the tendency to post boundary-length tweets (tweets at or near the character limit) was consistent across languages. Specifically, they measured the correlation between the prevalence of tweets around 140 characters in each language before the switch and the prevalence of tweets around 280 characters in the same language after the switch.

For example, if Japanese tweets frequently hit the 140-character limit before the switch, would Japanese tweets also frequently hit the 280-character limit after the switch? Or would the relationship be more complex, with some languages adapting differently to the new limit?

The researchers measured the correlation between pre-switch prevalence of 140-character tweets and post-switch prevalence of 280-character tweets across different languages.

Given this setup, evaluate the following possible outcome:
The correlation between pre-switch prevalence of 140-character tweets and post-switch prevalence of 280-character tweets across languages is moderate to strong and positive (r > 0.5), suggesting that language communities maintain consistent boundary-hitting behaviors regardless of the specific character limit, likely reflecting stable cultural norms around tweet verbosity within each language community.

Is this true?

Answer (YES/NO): YES